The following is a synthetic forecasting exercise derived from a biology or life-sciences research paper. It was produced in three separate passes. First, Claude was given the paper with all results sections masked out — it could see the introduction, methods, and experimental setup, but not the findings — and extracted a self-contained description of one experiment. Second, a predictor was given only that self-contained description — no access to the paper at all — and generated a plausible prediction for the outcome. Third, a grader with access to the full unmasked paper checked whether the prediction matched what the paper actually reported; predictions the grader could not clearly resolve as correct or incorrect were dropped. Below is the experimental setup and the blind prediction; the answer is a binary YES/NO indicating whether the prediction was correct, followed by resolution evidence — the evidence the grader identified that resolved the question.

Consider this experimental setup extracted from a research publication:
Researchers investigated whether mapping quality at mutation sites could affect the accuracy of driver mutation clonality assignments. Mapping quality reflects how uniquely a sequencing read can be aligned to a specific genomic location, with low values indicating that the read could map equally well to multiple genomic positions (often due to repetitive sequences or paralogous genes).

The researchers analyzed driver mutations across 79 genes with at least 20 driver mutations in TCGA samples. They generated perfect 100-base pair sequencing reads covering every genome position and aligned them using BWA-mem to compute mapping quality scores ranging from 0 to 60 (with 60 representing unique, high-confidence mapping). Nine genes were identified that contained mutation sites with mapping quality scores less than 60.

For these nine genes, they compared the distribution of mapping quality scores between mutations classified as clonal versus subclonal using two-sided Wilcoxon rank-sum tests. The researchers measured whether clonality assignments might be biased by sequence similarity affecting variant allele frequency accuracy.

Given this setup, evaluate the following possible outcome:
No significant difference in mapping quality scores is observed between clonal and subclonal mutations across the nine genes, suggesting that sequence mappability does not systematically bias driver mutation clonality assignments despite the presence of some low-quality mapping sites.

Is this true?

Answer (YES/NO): NO